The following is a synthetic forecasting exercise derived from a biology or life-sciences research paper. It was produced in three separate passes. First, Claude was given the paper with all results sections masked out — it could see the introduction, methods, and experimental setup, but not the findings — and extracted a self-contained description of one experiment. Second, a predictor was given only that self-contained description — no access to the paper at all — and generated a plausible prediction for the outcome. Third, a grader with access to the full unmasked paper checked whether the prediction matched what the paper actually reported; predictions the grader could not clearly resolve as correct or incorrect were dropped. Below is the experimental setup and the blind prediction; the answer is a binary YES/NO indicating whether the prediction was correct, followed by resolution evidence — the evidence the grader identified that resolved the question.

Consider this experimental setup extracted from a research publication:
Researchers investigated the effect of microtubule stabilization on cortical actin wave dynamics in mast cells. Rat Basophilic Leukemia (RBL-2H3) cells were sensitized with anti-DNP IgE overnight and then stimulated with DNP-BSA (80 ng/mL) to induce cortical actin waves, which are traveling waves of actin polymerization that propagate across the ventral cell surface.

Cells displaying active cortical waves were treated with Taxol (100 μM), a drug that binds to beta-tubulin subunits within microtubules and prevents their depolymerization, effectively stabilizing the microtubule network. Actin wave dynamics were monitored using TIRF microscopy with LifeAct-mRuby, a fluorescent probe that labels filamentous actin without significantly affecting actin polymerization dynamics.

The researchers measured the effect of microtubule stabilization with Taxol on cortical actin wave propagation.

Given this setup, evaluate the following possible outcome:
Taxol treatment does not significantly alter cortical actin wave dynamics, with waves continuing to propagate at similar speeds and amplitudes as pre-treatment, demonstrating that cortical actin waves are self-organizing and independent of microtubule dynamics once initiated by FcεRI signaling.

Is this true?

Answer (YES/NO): NO